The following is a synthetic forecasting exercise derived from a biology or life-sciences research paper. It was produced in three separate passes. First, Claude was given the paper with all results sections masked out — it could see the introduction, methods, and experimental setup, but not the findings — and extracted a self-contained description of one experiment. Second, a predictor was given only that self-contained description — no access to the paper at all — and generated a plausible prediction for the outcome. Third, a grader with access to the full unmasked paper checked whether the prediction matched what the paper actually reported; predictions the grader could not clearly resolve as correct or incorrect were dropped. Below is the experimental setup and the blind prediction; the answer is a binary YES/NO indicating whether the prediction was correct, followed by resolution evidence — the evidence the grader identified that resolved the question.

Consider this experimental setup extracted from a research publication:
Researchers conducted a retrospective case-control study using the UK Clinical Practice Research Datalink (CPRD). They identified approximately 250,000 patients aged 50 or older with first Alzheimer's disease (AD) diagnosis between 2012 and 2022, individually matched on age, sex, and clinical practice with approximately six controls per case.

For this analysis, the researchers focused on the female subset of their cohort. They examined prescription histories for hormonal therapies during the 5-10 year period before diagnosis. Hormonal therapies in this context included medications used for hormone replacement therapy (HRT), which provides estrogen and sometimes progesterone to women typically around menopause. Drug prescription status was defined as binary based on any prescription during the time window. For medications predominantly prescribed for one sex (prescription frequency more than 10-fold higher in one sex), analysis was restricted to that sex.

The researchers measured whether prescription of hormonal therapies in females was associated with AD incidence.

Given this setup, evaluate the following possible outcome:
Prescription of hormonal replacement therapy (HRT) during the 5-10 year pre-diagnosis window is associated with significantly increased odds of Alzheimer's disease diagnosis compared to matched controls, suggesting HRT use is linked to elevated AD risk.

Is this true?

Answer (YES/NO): NO